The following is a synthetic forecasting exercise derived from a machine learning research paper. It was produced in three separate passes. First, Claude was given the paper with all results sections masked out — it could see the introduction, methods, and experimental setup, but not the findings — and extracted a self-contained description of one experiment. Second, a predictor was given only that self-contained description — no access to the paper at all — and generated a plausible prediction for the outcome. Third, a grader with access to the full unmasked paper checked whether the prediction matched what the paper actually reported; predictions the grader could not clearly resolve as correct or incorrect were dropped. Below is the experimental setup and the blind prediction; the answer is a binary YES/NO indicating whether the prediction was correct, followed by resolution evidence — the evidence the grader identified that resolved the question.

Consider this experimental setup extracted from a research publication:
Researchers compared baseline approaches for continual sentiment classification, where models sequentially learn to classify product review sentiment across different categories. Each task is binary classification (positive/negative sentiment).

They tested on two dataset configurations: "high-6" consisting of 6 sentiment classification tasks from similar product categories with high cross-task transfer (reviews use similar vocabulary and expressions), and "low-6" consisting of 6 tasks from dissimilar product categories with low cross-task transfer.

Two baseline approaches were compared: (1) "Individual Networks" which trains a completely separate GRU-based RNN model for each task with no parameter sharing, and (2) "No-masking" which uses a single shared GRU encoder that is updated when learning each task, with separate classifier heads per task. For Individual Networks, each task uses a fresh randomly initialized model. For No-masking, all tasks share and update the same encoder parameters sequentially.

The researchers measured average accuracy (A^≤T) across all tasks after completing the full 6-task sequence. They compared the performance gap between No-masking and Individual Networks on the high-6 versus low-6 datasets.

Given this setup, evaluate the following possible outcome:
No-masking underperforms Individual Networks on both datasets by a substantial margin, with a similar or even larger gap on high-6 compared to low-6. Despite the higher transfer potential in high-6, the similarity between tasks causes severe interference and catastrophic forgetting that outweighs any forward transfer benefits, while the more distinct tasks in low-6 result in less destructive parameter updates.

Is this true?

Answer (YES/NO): NO